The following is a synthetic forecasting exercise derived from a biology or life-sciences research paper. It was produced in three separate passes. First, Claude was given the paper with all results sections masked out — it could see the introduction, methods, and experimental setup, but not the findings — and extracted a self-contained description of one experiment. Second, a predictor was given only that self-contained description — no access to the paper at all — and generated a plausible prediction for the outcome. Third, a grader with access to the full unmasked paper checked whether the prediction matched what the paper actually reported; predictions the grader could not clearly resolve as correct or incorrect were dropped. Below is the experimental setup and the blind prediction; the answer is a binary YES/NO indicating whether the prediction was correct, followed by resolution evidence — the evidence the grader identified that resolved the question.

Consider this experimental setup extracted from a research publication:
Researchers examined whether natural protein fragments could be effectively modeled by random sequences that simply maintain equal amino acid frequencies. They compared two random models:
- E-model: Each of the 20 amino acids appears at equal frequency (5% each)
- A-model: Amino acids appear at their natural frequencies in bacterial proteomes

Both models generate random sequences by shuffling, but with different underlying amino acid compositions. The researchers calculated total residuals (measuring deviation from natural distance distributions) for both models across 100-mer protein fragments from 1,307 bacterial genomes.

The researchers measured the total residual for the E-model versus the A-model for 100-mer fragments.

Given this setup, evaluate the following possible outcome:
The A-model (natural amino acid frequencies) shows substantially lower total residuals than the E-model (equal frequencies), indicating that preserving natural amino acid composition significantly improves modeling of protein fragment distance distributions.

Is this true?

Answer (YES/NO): YES